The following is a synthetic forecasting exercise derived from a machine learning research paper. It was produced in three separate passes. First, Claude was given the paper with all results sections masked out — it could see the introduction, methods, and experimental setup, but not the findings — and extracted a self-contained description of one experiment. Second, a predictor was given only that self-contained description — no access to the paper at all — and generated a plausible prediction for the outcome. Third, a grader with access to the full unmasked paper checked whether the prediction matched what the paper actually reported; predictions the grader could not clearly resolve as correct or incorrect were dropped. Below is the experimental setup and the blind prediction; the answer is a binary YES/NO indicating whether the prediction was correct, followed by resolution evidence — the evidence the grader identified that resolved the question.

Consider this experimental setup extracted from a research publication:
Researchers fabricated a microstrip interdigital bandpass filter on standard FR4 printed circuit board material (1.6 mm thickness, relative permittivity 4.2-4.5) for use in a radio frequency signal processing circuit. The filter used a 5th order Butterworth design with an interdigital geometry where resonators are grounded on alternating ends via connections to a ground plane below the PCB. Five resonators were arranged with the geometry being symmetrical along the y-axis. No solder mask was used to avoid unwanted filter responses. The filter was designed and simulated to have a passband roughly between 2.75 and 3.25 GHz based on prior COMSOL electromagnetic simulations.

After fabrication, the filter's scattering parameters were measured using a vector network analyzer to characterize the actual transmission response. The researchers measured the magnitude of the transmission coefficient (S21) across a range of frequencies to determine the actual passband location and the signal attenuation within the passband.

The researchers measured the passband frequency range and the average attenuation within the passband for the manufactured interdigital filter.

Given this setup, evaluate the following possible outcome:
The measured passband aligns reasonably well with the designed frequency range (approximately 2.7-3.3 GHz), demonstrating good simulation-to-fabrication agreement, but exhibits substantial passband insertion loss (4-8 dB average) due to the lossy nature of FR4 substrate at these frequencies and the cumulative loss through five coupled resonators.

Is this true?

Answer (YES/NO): YES